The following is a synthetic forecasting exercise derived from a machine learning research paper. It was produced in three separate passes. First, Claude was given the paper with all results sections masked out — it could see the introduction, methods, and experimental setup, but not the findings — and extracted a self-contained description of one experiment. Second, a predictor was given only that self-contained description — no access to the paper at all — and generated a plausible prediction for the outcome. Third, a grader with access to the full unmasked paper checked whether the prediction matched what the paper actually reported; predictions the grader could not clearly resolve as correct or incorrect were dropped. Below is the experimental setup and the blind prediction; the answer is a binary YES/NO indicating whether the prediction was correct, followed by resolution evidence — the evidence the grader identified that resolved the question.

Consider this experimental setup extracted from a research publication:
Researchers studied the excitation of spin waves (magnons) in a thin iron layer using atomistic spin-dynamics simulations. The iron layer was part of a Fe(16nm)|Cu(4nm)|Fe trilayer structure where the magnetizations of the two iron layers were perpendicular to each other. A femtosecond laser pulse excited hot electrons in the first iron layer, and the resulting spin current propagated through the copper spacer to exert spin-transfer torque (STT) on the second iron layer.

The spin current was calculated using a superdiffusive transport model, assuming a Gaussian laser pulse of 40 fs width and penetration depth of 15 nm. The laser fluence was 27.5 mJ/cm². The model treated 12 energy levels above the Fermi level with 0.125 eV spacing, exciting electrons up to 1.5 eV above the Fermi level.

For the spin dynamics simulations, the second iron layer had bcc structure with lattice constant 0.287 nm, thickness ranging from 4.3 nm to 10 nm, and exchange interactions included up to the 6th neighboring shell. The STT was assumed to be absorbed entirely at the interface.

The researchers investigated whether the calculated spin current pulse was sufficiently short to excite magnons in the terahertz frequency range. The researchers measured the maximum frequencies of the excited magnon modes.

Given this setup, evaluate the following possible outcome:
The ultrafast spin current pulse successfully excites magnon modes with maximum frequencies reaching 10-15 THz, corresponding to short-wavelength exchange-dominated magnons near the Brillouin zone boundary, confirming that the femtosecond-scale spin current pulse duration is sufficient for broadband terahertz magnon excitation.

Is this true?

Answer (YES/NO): NO